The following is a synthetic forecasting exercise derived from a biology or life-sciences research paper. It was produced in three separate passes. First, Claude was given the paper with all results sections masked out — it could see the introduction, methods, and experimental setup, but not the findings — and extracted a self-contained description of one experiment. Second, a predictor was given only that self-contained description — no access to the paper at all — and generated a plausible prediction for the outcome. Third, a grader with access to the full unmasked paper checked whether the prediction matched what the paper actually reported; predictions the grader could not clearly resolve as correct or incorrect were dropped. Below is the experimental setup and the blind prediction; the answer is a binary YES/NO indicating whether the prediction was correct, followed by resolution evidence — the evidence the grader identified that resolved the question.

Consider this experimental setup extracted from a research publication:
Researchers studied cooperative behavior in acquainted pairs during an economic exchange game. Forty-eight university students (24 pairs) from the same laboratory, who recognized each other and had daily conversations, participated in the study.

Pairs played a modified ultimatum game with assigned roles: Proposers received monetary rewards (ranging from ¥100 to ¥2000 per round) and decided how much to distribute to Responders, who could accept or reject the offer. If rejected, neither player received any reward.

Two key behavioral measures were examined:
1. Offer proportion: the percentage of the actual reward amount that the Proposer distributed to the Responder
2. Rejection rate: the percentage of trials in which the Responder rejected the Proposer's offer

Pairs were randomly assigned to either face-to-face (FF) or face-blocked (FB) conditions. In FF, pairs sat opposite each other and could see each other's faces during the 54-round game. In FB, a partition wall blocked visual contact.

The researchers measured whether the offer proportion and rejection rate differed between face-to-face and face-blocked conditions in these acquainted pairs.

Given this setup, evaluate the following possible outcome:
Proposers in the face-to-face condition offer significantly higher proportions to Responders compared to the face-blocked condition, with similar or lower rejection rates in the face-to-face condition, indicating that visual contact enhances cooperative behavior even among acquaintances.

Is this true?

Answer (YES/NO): NO